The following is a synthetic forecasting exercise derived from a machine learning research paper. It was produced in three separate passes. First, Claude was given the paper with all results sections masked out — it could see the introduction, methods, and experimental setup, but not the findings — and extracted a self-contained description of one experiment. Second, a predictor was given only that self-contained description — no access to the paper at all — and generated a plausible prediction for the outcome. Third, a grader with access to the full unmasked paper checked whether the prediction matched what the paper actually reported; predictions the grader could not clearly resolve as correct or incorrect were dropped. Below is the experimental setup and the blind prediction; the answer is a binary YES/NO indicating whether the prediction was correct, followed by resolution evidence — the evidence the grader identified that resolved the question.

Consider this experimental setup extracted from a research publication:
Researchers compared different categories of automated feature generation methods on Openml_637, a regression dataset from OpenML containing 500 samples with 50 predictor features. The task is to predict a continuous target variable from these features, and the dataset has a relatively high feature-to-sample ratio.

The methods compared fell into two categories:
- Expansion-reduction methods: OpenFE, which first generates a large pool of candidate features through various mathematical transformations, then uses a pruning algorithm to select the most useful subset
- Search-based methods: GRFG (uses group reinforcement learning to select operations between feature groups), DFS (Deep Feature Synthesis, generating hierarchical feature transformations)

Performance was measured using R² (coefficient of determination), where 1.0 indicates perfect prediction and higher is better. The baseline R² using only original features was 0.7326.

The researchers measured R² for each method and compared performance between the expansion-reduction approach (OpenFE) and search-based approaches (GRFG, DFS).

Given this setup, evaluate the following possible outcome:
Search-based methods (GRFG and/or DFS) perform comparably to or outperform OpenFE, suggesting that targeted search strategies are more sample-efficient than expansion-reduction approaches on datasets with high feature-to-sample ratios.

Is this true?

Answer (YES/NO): YES